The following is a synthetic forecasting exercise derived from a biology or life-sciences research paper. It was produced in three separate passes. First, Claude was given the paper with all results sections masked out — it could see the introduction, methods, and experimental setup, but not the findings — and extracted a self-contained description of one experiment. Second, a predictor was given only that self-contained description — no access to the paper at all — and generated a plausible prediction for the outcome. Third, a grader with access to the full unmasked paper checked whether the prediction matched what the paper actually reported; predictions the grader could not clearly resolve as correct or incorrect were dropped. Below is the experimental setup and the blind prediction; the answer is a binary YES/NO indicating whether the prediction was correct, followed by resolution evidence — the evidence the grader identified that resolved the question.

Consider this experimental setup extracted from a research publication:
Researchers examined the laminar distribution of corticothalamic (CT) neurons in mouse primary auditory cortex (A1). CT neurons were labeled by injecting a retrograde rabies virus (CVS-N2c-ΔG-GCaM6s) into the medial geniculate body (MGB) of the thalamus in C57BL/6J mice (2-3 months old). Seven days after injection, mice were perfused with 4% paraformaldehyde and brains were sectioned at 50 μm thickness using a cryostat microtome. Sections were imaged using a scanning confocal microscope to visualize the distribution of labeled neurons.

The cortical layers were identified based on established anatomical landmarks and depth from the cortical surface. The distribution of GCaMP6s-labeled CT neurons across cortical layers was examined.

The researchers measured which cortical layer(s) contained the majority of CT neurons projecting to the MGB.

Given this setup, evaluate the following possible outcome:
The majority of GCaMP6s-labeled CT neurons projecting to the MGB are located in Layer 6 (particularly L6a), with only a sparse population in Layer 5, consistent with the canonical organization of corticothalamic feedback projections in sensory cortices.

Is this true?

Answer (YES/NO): NO